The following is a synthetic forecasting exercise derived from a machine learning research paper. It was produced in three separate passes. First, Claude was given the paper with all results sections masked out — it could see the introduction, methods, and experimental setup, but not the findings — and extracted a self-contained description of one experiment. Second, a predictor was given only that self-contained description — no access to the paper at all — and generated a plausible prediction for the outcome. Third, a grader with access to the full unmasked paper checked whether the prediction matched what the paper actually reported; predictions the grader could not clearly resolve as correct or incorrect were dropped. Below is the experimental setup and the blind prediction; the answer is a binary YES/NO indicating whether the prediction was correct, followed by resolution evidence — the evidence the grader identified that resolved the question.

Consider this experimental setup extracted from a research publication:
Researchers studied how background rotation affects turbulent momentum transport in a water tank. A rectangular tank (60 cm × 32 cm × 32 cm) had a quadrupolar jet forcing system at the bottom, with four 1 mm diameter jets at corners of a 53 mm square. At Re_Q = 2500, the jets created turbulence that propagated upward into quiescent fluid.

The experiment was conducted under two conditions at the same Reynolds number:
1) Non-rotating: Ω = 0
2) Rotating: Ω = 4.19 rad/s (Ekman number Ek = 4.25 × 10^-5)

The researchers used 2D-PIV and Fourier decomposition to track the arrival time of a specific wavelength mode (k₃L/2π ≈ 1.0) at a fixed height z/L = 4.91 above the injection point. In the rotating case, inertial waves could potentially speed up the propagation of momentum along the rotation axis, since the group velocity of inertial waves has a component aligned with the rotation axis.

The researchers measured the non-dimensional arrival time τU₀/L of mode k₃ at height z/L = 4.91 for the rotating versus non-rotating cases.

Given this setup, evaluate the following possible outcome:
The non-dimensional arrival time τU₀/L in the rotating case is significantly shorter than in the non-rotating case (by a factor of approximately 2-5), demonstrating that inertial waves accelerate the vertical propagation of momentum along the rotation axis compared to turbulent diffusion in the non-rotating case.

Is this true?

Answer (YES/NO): YES